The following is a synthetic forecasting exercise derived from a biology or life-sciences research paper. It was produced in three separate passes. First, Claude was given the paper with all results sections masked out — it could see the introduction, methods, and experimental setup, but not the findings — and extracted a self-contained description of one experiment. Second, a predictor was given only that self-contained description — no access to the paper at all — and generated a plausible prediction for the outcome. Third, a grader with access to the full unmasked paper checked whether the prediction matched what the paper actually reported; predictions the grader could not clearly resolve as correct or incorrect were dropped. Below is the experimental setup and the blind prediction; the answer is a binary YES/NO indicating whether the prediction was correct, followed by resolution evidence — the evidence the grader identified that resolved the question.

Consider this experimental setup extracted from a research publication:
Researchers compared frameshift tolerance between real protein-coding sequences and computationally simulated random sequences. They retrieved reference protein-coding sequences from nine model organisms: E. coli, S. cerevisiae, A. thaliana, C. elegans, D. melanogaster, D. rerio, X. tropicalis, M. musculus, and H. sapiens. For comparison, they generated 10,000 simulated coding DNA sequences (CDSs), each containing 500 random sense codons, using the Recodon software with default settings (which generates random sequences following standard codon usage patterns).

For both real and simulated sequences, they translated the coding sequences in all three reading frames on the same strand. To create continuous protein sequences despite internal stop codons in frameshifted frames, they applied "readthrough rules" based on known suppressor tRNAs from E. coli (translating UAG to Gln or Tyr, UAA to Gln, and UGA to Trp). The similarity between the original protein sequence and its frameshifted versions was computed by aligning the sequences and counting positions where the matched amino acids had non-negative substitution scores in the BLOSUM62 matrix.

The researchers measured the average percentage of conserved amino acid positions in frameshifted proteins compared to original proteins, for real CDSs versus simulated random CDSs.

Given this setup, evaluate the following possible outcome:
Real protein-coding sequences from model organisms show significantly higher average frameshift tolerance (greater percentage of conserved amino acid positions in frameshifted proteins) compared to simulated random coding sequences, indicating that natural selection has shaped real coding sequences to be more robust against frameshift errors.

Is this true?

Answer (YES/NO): NO